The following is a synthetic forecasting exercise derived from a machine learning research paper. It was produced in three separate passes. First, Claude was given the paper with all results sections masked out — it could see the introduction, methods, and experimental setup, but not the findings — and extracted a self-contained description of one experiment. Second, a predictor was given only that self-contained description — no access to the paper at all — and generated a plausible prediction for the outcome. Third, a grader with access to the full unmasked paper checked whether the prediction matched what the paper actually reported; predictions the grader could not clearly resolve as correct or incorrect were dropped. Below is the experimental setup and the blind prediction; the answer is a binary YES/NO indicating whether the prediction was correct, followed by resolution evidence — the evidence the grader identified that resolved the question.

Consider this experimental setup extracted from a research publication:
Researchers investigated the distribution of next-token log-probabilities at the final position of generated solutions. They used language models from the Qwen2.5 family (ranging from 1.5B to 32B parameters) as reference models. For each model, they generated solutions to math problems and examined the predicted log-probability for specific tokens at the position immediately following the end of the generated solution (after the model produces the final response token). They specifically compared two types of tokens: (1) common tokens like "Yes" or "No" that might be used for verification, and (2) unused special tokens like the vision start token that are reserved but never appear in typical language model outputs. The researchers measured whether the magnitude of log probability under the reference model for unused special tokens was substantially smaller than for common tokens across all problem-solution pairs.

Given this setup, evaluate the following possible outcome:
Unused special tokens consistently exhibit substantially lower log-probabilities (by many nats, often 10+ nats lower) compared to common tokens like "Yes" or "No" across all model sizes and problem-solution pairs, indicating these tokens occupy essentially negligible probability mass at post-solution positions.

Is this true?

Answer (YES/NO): YES